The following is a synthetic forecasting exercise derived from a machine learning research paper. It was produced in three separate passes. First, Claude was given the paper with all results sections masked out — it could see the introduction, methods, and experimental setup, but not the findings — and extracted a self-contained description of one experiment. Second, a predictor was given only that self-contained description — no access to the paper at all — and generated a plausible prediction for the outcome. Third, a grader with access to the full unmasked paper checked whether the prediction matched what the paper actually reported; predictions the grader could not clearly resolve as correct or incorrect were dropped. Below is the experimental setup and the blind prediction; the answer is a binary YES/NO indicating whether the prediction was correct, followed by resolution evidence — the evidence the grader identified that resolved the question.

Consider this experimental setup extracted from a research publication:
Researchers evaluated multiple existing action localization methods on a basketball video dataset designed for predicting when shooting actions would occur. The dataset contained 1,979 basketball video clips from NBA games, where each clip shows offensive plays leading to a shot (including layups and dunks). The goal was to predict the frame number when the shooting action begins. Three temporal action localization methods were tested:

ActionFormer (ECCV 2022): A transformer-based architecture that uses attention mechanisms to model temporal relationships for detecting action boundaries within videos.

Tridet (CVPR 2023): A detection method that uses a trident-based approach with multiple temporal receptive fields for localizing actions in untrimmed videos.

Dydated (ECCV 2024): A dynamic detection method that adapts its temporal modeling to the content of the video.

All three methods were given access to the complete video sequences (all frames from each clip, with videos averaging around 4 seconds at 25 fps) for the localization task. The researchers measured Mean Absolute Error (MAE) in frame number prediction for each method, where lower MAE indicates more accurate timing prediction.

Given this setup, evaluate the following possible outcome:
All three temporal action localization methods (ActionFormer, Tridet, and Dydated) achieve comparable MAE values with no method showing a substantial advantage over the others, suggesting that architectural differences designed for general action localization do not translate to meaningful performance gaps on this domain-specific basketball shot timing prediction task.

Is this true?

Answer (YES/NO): NO